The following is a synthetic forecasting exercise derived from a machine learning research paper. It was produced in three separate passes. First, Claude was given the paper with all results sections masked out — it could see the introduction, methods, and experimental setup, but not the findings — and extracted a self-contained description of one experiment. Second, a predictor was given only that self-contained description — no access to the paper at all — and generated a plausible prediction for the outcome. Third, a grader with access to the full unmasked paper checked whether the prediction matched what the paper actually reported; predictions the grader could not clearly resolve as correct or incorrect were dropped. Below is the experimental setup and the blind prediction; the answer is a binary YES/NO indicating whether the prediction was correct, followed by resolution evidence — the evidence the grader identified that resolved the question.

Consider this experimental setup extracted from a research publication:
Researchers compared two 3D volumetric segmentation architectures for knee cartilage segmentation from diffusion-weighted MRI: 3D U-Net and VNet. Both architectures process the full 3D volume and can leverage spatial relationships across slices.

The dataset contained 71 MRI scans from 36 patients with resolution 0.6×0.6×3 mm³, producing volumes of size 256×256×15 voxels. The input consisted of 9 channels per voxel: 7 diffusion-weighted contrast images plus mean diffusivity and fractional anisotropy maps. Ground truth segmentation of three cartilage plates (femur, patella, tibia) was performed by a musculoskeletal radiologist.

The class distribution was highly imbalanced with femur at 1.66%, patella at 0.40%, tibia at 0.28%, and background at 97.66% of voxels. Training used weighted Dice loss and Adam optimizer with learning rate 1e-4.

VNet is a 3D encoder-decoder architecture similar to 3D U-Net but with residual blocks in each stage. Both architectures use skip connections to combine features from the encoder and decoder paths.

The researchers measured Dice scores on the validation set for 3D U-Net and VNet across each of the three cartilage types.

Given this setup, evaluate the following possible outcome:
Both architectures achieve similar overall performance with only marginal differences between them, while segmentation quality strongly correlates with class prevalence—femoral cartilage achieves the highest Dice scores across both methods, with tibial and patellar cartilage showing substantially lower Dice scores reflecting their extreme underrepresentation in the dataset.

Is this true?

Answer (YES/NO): NO